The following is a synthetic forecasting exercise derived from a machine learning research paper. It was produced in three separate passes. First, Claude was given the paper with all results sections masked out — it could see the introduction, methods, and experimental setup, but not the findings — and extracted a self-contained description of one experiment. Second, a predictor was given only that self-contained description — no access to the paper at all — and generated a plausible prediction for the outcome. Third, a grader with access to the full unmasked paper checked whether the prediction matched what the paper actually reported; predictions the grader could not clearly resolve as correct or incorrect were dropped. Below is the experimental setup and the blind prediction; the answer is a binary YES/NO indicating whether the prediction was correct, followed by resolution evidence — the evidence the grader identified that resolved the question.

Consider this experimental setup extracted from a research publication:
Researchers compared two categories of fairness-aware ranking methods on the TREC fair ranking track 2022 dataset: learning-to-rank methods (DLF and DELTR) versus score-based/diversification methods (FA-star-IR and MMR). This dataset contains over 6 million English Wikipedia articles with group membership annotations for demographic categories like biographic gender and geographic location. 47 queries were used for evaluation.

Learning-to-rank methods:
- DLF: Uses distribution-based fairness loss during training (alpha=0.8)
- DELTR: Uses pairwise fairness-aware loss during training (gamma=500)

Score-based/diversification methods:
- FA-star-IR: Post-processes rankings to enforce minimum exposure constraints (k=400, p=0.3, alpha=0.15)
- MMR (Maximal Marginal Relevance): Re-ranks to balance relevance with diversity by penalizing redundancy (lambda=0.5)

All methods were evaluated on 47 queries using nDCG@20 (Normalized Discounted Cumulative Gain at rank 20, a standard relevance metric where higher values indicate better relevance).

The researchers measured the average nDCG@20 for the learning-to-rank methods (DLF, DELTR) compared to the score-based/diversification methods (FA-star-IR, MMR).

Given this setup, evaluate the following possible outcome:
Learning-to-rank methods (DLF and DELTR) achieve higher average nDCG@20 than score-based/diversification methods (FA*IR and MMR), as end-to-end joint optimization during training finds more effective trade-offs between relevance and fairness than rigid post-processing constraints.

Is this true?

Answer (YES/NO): NO